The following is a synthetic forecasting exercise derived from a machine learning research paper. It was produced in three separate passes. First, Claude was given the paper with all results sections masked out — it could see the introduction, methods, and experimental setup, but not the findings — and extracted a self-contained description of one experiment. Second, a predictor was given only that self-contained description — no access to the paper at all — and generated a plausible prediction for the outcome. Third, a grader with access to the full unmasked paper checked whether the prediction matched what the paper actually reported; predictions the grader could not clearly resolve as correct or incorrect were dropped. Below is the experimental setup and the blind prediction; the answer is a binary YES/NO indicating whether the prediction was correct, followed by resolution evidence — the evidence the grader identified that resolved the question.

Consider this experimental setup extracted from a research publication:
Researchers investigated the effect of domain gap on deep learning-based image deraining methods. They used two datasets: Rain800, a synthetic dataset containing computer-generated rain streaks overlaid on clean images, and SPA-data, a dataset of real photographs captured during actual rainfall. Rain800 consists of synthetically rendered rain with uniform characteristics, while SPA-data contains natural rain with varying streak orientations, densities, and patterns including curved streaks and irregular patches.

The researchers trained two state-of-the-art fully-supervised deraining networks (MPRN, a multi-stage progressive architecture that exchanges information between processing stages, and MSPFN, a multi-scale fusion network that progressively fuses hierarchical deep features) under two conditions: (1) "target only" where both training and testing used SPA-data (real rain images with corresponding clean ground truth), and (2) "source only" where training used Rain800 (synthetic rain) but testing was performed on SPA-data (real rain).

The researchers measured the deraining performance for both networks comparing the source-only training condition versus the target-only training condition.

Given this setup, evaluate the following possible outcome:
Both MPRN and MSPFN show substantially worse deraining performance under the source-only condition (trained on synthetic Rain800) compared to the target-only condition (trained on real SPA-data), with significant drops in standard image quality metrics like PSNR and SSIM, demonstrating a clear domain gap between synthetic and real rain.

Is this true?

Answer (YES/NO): YES